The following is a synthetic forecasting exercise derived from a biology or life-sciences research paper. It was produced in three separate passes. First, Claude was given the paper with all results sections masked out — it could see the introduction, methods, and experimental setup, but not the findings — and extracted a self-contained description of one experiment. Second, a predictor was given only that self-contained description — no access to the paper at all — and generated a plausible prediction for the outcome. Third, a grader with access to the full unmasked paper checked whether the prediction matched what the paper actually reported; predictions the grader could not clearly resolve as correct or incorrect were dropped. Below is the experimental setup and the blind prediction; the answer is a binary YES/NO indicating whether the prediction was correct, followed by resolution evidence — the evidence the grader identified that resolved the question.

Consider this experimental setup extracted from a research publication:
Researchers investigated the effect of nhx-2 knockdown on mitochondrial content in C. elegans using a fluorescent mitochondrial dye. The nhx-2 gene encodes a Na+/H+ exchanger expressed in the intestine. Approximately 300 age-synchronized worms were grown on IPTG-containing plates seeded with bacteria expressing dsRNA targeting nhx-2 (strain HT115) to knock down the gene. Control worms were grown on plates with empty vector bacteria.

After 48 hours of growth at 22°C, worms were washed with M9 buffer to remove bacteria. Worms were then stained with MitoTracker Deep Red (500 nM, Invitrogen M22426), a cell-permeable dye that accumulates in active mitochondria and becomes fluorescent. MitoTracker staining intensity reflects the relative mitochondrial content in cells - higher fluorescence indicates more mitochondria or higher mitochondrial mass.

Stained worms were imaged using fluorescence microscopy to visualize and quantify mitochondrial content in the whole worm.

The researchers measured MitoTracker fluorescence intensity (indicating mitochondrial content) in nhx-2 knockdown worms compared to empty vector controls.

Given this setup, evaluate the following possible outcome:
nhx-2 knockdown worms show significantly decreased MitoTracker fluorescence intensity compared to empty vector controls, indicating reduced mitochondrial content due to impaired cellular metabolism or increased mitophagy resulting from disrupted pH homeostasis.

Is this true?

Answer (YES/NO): NO